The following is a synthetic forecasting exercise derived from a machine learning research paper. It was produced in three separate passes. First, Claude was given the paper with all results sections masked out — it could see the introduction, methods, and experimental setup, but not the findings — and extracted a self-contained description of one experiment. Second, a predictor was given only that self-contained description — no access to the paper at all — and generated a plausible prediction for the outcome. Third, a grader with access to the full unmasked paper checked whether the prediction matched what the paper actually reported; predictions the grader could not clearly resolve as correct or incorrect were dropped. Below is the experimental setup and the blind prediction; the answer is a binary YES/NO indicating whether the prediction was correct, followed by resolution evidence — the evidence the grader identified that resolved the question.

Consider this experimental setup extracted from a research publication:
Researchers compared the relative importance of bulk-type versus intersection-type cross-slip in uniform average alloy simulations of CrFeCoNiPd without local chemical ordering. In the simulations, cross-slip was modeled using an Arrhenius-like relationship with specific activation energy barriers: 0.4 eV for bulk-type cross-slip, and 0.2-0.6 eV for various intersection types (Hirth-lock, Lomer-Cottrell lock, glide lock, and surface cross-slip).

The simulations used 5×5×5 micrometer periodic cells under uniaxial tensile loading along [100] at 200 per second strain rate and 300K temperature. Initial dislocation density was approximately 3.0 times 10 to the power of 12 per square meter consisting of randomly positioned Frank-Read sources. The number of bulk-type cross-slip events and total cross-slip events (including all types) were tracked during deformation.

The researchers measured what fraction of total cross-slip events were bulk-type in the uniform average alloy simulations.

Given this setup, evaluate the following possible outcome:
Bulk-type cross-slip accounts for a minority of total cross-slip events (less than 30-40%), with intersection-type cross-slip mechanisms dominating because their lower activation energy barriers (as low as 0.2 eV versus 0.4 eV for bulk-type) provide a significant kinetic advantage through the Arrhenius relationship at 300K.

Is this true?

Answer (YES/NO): YES